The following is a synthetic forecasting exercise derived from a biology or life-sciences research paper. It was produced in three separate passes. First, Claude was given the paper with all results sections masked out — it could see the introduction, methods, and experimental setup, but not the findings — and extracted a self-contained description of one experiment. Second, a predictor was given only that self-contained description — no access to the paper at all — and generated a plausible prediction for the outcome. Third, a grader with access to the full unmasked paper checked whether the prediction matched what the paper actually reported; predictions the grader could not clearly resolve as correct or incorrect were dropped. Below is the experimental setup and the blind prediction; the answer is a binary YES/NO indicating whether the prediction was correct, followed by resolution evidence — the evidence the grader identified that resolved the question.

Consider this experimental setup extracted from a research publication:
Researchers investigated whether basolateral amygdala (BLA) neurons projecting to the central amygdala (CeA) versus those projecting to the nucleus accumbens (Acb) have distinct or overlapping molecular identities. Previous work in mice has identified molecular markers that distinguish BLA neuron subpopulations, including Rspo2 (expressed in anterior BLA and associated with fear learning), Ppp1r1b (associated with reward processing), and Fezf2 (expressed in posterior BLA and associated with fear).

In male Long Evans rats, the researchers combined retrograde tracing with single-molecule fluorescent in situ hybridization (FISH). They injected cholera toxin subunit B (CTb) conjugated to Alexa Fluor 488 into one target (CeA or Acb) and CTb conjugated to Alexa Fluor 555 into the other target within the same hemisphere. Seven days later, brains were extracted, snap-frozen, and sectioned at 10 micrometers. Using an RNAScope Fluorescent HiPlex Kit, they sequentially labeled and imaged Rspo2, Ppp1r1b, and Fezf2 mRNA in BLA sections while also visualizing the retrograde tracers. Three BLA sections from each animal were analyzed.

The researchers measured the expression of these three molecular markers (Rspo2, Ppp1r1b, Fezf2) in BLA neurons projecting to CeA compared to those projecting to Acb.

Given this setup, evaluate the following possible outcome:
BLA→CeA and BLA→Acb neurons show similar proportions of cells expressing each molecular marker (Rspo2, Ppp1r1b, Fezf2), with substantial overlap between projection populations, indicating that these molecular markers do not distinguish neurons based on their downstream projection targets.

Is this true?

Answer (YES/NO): YES